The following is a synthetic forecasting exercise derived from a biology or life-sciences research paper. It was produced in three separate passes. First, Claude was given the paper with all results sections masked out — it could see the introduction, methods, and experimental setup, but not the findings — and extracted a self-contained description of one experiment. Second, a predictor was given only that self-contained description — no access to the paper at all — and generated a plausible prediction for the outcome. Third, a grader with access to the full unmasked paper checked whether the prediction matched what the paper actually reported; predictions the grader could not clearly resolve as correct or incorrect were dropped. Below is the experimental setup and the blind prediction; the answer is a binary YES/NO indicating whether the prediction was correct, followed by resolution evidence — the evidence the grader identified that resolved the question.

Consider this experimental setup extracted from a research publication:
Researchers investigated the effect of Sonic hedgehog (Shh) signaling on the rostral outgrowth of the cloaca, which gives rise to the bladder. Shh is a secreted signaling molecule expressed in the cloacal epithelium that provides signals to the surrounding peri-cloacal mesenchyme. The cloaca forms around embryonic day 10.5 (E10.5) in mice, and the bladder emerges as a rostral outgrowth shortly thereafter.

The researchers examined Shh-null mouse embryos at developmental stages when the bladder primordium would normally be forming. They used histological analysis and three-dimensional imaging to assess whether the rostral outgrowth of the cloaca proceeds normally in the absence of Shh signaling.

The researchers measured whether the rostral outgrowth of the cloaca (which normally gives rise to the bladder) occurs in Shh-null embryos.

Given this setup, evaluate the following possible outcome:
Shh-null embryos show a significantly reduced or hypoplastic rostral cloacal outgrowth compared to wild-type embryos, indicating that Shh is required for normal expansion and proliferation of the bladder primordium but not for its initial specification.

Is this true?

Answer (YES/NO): NO